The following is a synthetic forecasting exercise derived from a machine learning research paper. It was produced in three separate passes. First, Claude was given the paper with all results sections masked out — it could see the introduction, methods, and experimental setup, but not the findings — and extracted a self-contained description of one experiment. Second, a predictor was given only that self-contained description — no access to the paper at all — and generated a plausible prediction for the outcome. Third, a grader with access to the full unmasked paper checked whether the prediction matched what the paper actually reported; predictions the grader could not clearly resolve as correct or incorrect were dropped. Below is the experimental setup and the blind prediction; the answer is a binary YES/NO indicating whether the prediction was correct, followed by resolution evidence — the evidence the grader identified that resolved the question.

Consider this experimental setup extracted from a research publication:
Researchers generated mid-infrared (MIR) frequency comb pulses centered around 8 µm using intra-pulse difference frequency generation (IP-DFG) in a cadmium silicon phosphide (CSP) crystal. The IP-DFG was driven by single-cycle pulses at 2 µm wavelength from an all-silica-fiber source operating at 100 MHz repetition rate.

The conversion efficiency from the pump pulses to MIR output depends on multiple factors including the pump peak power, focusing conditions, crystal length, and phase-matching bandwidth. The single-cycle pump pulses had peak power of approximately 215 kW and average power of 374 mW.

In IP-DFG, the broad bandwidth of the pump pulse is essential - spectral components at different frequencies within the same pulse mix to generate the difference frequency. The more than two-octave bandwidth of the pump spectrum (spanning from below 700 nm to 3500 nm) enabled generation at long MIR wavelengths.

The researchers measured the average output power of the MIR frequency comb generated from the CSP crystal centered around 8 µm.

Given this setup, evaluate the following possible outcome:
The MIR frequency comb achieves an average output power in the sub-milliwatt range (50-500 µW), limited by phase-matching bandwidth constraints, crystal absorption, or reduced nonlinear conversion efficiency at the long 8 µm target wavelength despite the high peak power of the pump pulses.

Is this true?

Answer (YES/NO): NO